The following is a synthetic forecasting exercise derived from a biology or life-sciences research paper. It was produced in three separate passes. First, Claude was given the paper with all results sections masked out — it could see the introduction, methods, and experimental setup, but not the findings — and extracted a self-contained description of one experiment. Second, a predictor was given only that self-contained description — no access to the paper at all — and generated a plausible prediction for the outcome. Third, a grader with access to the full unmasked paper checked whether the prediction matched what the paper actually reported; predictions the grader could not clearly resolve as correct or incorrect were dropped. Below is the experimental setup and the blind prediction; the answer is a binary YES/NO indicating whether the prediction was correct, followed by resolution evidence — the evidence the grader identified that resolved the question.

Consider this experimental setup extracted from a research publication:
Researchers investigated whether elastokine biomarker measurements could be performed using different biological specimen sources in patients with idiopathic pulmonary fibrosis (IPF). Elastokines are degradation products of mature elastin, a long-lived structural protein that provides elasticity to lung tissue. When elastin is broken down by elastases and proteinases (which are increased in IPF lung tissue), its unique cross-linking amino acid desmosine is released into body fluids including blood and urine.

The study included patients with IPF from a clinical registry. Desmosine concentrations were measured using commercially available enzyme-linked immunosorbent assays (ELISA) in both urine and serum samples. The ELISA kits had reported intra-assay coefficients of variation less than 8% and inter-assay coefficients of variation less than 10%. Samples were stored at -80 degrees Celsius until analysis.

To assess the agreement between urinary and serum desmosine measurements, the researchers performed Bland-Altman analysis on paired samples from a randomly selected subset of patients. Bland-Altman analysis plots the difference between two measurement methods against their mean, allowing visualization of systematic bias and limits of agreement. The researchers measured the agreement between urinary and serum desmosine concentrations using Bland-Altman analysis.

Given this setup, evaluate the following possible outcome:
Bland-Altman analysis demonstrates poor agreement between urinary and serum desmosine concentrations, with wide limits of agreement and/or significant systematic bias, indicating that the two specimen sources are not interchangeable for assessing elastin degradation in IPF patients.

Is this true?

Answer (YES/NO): NO